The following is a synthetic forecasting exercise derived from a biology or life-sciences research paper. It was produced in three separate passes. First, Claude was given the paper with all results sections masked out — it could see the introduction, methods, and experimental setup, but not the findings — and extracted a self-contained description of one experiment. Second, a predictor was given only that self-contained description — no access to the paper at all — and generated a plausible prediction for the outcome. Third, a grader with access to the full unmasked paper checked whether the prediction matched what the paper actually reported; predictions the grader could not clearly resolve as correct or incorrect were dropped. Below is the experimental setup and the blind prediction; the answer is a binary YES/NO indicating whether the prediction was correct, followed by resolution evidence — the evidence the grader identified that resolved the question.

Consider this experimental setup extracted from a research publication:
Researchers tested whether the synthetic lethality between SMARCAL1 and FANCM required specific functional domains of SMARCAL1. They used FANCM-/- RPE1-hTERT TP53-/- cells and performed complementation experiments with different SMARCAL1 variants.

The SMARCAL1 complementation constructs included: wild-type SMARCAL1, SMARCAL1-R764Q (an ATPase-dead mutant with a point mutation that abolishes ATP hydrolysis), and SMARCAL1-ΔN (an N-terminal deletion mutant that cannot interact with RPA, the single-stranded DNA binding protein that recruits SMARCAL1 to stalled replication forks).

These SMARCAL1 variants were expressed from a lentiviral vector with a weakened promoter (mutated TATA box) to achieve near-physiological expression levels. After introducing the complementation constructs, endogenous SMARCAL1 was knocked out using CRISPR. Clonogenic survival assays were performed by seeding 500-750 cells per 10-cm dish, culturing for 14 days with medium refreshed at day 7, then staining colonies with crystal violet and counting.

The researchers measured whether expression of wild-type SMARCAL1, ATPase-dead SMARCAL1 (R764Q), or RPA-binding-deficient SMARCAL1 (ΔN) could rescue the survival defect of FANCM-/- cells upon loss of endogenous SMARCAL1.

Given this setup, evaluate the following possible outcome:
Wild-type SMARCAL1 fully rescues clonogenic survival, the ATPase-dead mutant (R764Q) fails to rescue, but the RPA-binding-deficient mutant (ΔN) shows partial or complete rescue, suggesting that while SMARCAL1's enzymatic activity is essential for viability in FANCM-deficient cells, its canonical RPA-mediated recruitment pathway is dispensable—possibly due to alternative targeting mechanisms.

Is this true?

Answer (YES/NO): YES